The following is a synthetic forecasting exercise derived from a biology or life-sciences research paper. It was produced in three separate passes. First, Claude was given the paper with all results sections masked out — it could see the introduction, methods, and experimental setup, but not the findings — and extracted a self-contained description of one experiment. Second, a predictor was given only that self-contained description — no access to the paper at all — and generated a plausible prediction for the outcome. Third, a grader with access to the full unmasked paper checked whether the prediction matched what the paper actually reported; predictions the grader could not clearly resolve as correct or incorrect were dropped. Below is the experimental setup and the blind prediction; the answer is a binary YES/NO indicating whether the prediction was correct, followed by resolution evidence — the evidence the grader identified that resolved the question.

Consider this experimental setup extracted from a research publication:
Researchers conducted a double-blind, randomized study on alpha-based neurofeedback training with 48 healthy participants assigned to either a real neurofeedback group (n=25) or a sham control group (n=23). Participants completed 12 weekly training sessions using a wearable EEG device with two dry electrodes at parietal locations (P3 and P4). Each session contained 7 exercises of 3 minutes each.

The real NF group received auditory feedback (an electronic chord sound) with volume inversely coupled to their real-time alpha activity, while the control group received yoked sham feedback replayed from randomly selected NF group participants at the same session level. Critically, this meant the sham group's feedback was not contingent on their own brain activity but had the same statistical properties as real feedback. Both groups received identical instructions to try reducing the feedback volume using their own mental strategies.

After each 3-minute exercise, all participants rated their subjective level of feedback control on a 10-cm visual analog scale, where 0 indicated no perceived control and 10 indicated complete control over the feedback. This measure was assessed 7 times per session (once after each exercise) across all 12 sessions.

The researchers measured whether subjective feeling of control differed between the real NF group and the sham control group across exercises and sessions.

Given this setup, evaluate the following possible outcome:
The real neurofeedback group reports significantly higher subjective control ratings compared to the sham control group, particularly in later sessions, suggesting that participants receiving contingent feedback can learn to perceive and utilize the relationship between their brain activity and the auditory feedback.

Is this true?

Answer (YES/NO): YES